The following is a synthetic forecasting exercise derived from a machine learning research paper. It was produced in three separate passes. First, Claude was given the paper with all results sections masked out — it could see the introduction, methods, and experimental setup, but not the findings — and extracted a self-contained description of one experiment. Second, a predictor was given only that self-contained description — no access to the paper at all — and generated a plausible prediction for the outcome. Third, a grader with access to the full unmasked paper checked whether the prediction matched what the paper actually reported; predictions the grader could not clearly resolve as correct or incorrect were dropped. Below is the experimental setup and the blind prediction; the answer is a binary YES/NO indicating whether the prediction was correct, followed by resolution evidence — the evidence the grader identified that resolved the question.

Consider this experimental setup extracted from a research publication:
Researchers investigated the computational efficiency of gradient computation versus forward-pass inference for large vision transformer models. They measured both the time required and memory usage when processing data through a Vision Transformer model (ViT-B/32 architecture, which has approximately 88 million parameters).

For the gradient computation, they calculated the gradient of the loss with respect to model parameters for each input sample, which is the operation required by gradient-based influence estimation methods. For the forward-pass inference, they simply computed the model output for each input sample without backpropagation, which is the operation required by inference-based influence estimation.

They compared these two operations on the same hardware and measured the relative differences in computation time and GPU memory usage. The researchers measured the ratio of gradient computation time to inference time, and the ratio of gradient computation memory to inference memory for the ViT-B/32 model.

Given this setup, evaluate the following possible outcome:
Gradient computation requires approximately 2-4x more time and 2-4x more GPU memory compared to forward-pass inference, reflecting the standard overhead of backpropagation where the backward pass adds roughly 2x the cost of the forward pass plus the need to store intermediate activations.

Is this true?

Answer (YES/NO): NO